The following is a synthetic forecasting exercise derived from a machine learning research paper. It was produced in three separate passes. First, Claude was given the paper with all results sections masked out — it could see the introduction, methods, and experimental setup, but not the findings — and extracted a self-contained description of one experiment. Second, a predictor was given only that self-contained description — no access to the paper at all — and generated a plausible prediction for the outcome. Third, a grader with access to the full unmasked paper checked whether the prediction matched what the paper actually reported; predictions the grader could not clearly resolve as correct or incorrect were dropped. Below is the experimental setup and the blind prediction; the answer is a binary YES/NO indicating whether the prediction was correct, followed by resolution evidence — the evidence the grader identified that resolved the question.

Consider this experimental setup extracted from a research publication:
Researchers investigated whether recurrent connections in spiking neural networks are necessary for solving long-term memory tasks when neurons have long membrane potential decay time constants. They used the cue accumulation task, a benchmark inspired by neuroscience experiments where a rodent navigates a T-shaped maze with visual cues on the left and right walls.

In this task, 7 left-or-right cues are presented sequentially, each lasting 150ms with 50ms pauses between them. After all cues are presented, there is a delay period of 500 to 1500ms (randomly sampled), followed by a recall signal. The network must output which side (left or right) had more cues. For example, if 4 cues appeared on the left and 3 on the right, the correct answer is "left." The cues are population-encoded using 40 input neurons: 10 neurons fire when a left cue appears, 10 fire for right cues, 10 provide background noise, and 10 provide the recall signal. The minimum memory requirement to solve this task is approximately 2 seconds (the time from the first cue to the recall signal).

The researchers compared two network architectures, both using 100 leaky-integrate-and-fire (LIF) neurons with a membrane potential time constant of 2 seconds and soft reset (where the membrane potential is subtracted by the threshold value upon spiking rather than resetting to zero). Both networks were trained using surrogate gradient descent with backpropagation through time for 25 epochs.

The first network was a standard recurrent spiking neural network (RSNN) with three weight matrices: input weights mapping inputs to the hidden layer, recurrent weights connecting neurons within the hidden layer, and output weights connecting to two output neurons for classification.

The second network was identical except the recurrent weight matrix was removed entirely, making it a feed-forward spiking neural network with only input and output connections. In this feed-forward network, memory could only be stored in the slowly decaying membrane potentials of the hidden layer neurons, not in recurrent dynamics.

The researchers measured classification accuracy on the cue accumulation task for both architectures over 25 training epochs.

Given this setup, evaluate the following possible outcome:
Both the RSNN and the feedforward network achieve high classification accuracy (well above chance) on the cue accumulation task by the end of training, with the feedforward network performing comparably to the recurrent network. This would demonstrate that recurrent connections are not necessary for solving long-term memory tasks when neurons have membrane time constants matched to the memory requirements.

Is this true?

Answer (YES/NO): YES